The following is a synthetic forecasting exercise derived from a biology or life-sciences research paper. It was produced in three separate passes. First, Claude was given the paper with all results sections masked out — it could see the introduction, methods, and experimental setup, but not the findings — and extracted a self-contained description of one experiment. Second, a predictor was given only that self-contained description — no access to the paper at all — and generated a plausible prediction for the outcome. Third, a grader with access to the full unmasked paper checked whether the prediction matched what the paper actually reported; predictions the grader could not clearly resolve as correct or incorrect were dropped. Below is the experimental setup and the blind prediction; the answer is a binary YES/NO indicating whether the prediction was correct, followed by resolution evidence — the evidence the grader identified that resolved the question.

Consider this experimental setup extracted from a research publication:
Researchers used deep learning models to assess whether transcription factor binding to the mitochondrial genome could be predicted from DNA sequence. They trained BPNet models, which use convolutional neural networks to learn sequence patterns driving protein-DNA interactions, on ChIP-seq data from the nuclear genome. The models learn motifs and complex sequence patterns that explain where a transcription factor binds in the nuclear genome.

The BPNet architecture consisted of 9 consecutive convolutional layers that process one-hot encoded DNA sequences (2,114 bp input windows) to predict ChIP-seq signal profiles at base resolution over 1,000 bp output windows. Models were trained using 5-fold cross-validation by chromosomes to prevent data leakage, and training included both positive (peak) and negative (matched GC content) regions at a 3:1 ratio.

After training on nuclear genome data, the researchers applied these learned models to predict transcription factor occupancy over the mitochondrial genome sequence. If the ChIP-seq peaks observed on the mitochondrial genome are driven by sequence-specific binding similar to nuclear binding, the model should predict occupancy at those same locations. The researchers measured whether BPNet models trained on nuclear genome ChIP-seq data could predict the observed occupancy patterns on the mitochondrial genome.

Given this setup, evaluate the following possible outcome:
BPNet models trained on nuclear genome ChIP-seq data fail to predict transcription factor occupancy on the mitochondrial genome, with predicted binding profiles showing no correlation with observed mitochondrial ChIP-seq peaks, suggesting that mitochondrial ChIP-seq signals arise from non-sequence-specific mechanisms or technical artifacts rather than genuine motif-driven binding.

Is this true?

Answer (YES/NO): NO